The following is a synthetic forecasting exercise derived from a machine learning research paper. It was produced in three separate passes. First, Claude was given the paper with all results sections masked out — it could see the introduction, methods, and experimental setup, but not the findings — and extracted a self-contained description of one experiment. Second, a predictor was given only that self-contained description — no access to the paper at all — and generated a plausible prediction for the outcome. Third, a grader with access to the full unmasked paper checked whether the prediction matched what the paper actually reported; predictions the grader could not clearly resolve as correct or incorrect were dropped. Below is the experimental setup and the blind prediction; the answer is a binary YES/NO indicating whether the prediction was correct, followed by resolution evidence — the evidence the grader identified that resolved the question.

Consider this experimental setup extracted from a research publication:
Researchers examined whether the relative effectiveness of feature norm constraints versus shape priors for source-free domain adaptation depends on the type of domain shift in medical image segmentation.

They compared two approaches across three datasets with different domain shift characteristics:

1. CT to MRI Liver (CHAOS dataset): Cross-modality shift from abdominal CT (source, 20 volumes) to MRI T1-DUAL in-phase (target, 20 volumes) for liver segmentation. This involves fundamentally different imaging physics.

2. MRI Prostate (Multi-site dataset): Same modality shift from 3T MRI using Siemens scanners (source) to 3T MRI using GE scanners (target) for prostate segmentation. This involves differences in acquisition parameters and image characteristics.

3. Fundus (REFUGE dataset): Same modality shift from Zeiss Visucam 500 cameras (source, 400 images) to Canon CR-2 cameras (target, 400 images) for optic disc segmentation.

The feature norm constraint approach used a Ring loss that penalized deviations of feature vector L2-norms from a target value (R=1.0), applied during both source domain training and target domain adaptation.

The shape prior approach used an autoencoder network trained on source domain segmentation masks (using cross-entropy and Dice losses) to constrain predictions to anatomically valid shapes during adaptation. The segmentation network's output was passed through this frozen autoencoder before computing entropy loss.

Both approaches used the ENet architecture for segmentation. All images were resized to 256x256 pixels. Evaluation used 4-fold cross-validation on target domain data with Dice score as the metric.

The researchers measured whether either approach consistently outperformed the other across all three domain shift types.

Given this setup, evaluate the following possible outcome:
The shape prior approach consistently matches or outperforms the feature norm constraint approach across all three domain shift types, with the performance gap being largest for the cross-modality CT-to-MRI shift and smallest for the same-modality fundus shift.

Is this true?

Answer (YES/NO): NO